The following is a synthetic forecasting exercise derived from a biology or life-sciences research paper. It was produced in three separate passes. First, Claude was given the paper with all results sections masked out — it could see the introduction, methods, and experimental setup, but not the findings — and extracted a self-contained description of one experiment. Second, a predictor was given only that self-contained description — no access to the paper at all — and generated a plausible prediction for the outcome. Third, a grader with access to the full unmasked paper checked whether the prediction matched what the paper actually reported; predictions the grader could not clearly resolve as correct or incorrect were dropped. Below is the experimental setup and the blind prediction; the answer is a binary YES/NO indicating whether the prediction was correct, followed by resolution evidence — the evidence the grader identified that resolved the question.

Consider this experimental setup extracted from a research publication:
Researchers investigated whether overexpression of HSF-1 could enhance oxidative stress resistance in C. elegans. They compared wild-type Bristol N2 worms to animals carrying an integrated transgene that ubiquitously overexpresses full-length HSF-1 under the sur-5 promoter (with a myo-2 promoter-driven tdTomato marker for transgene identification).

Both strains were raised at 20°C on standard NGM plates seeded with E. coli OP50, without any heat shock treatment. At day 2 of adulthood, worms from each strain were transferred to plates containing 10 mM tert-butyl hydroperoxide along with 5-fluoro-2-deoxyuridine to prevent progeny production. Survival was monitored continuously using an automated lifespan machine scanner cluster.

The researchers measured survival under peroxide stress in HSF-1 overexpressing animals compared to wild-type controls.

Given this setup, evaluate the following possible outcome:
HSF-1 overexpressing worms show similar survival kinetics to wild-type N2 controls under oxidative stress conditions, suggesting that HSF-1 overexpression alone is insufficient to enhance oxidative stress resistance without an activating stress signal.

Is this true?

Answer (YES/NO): NO